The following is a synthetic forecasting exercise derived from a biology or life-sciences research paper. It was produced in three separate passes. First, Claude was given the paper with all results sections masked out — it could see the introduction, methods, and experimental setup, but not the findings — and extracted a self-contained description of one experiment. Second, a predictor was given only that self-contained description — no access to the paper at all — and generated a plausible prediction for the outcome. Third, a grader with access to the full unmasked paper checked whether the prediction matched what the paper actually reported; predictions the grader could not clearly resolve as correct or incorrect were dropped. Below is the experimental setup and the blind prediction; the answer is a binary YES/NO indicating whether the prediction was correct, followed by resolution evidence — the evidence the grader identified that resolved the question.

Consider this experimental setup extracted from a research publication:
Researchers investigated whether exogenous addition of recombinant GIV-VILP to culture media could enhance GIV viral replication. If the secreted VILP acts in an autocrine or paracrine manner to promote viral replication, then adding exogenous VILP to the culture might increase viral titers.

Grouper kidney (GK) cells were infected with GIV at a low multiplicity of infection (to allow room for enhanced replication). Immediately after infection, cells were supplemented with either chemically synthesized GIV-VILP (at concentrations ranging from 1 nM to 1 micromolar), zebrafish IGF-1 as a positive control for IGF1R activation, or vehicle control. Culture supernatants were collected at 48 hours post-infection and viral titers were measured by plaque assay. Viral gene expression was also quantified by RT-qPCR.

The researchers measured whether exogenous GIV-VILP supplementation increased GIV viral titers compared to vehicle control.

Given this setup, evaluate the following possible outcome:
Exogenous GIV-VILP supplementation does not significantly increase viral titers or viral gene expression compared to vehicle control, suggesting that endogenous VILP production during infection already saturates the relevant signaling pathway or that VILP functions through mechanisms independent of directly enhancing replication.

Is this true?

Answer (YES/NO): YES